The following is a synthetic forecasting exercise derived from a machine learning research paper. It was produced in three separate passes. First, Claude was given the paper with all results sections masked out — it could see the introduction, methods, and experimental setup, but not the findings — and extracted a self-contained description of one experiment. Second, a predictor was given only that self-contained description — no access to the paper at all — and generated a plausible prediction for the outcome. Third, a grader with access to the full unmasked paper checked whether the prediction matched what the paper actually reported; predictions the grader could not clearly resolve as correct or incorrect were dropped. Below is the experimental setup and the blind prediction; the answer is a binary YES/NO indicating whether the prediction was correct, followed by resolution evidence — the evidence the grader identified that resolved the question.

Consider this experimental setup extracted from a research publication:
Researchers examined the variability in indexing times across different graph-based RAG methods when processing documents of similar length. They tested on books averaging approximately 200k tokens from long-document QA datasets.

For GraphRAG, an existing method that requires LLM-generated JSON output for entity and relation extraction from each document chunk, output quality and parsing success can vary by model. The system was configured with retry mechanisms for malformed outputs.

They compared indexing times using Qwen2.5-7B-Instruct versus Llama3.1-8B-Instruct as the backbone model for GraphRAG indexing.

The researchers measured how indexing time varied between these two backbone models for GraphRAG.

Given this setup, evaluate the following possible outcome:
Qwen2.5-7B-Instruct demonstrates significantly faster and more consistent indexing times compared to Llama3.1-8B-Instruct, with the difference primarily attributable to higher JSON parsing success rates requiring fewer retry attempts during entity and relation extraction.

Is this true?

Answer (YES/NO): NO